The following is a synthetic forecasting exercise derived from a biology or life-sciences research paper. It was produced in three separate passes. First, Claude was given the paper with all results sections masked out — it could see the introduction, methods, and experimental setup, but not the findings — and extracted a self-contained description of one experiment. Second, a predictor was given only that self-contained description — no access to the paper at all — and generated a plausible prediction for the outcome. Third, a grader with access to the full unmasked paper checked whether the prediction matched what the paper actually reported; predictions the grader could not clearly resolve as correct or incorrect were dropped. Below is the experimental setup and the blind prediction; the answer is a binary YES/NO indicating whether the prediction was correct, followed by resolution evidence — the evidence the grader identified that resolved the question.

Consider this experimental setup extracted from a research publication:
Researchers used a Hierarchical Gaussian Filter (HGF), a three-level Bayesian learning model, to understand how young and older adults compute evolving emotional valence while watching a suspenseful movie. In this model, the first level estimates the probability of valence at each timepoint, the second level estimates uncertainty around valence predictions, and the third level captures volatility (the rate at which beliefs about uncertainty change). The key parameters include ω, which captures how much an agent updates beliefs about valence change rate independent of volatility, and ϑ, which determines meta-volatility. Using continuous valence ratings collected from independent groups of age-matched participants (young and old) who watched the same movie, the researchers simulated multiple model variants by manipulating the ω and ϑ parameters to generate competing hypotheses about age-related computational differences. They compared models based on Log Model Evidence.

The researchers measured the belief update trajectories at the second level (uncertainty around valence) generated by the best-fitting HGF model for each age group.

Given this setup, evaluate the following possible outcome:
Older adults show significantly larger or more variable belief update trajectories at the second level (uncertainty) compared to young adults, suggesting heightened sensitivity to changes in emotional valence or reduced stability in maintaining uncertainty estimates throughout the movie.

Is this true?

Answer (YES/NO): YES